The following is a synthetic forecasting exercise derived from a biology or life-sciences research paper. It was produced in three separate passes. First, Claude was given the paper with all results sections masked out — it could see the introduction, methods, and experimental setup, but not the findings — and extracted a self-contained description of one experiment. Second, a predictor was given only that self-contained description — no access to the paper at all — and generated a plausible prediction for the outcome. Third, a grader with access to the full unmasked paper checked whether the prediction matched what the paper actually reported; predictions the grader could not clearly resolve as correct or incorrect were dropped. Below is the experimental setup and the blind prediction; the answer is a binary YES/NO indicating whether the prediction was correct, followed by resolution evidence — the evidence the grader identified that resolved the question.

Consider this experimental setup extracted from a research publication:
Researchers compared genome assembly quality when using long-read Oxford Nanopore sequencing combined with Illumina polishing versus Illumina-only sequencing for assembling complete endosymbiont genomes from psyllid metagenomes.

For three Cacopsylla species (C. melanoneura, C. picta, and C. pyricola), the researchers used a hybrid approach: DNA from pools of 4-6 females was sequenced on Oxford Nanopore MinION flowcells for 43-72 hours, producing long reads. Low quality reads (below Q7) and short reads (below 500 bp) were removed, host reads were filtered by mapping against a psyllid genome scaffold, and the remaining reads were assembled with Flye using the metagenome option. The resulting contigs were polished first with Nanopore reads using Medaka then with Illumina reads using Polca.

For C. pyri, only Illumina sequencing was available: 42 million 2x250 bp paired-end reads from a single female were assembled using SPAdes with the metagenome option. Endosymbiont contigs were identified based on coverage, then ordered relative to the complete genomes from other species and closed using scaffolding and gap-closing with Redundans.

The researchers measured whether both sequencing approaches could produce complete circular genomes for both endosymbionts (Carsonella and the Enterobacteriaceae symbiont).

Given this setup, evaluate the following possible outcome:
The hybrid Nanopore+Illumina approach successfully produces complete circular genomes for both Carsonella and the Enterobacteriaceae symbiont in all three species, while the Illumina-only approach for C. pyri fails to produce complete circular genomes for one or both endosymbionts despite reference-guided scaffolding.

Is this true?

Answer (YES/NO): NO